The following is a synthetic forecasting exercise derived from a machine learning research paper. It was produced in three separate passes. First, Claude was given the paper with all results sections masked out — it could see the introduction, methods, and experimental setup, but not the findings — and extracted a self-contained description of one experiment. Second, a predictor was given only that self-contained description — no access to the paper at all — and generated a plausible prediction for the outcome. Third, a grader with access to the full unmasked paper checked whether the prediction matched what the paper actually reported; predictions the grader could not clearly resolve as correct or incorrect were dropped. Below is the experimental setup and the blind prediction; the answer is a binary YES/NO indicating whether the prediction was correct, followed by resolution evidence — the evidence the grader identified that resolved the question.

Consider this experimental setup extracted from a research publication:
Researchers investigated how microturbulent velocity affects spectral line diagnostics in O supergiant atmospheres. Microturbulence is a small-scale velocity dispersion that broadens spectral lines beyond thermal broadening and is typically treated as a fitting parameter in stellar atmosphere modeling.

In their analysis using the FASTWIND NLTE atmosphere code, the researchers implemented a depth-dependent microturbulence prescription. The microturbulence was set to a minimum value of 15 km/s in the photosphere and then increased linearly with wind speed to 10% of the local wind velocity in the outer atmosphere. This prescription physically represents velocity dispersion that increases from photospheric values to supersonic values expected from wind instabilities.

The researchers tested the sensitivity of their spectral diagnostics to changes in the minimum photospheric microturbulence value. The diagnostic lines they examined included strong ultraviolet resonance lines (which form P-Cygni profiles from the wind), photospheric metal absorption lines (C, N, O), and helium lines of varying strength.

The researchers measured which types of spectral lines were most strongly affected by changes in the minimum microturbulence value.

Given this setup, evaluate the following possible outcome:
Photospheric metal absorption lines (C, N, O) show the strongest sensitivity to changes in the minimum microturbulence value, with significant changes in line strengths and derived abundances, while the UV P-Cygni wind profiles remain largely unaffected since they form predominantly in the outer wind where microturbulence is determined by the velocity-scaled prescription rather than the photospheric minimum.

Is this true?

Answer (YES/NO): NO